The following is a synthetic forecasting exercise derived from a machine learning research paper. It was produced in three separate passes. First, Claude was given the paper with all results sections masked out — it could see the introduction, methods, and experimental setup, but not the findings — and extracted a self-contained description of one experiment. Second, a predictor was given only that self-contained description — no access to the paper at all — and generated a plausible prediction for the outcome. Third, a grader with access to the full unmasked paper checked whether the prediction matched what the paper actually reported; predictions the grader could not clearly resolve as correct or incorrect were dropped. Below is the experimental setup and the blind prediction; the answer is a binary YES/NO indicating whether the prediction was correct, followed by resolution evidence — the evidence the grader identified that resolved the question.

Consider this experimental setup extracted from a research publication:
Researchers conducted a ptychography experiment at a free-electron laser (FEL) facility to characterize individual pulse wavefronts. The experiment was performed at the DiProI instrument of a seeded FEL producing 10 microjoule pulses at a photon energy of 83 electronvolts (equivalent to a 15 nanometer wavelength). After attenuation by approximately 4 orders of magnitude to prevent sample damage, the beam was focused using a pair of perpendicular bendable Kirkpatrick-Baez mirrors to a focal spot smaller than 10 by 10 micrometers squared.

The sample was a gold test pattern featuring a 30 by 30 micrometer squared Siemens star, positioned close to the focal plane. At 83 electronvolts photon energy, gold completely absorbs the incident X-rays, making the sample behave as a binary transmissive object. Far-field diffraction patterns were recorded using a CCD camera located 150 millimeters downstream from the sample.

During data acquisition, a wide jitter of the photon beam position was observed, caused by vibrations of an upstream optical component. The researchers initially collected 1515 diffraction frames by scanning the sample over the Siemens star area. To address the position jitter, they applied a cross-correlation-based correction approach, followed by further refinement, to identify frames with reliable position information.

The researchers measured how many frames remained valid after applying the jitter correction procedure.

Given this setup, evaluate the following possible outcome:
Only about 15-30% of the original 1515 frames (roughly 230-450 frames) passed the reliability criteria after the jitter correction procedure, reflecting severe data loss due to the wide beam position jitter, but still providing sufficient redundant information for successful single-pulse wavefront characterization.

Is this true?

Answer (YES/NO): NO